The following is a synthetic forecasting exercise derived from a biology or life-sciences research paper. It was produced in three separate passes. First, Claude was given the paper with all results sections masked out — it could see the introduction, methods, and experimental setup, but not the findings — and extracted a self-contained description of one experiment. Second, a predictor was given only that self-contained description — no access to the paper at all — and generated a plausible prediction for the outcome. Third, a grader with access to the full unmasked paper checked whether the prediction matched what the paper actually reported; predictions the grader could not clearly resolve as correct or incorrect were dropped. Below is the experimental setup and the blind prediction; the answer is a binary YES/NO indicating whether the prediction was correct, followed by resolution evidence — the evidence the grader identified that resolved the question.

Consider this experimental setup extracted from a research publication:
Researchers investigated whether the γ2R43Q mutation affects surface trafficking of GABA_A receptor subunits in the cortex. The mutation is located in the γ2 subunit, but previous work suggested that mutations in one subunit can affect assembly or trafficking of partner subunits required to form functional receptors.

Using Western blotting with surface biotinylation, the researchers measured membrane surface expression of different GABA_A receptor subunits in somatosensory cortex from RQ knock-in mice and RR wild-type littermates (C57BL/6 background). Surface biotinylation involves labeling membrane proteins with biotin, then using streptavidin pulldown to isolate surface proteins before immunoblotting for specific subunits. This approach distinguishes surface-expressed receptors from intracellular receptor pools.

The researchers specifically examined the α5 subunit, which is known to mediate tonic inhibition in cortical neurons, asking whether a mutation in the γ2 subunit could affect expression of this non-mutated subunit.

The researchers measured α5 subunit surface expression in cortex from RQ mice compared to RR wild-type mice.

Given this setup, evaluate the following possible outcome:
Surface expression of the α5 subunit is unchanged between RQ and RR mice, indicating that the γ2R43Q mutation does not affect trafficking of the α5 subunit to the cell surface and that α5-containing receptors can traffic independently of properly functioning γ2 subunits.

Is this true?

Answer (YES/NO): NO